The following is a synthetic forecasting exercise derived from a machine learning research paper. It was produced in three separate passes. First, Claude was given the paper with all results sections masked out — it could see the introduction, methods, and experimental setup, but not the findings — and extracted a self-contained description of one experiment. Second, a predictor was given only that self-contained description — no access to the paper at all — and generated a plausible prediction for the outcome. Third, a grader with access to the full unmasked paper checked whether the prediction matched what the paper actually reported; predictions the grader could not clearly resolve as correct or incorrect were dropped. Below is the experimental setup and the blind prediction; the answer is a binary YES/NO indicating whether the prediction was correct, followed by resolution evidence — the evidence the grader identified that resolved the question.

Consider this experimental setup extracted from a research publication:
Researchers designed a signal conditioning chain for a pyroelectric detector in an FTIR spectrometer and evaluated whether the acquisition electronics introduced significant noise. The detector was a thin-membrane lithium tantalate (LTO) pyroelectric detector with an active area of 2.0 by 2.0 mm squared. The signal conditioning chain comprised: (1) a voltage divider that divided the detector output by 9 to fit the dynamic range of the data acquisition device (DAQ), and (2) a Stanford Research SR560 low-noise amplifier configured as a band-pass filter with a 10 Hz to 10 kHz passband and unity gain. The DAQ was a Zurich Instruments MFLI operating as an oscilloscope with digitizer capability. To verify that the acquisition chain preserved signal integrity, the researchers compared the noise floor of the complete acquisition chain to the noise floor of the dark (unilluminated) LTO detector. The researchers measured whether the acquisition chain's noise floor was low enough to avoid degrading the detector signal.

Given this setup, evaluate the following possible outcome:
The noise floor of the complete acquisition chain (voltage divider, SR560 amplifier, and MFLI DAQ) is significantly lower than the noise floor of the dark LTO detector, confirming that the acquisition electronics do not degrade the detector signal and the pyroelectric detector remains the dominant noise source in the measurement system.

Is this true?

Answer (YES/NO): YES